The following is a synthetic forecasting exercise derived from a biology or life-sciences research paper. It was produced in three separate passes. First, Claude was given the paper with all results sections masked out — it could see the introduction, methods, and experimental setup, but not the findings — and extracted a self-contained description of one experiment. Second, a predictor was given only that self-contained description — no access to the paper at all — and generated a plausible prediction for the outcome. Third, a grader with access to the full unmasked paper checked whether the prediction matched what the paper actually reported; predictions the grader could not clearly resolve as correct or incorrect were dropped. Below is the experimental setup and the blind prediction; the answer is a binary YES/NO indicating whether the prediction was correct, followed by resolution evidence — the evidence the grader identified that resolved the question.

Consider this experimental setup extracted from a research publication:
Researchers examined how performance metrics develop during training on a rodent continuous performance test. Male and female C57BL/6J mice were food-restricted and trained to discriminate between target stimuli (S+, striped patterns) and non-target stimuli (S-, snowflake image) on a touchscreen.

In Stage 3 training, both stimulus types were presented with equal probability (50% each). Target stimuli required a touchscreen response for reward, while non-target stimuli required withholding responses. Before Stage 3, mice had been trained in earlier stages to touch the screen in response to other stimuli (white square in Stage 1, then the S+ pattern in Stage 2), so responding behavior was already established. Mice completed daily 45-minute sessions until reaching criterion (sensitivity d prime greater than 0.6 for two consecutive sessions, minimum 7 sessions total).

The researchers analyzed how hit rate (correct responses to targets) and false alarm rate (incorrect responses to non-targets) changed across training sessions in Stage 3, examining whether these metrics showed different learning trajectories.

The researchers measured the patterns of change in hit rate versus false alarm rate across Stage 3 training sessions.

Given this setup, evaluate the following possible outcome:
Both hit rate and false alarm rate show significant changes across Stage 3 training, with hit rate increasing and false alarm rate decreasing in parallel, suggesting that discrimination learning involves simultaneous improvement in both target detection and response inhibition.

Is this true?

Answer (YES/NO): YES